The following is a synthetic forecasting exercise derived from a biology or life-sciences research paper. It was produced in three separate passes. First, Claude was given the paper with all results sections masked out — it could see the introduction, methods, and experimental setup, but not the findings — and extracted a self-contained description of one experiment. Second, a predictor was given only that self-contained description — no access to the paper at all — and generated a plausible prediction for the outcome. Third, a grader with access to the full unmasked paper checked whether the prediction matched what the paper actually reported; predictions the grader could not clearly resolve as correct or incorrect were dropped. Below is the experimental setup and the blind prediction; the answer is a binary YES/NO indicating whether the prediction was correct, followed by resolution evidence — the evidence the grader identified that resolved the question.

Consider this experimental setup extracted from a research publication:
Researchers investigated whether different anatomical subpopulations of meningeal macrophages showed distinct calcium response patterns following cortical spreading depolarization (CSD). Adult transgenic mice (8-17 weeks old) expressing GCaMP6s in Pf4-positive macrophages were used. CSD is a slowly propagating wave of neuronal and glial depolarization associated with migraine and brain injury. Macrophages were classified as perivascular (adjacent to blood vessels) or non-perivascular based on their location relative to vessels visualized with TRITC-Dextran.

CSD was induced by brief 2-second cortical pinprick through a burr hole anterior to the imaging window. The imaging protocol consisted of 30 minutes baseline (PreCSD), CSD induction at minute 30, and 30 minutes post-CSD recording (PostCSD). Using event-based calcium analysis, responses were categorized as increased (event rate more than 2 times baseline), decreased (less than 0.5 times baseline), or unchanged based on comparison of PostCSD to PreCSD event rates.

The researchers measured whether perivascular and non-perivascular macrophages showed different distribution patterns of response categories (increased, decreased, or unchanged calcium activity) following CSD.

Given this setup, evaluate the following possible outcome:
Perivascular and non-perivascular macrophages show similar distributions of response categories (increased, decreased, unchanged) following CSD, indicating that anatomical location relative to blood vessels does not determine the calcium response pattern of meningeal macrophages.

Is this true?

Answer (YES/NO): YES